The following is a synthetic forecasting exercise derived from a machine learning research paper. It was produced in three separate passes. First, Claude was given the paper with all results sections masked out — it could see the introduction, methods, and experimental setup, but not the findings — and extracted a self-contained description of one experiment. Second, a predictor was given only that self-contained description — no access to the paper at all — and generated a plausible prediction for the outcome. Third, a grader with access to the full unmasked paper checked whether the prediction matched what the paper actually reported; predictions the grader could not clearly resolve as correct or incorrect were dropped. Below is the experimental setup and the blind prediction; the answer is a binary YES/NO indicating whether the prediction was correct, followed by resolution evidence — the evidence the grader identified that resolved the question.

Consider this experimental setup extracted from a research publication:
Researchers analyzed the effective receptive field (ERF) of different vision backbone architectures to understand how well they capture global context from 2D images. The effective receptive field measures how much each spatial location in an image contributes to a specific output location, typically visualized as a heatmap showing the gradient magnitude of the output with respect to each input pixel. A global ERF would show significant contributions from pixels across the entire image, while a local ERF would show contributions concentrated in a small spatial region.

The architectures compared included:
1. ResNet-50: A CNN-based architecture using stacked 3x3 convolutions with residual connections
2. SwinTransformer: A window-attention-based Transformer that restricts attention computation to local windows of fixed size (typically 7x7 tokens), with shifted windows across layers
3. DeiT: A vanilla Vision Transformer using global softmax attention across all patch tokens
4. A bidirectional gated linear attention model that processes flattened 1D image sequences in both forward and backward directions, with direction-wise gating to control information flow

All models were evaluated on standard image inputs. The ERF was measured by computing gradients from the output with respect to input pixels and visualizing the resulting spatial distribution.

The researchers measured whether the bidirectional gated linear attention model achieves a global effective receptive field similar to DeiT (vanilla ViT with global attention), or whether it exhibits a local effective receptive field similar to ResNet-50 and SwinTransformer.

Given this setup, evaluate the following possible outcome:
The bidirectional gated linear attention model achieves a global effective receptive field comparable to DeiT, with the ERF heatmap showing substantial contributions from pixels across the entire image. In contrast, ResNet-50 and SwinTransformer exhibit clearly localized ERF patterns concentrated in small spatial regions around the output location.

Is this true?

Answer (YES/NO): YES